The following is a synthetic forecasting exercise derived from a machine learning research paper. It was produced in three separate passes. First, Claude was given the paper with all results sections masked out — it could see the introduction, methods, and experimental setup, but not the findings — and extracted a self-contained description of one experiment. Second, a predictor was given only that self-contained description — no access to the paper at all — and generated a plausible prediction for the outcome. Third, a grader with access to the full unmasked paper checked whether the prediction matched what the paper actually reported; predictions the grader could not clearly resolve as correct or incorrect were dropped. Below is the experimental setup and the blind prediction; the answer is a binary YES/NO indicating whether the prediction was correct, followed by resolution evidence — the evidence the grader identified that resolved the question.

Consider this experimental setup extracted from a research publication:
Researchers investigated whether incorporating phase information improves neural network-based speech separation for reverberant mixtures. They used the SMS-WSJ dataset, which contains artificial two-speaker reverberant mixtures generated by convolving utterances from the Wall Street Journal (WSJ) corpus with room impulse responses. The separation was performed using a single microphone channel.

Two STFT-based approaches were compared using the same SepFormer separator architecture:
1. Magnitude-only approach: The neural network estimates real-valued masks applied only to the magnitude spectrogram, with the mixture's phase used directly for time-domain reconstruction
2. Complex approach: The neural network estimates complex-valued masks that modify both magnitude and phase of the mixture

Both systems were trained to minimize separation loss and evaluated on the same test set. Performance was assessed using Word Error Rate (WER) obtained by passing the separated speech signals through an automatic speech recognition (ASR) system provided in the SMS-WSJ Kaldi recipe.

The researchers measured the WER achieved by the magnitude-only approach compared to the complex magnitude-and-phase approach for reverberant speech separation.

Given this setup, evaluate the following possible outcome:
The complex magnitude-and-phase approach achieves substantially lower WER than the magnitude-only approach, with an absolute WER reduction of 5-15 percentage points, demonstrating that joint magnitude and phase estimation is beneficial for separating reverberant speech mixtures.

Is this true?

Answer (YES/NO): NO